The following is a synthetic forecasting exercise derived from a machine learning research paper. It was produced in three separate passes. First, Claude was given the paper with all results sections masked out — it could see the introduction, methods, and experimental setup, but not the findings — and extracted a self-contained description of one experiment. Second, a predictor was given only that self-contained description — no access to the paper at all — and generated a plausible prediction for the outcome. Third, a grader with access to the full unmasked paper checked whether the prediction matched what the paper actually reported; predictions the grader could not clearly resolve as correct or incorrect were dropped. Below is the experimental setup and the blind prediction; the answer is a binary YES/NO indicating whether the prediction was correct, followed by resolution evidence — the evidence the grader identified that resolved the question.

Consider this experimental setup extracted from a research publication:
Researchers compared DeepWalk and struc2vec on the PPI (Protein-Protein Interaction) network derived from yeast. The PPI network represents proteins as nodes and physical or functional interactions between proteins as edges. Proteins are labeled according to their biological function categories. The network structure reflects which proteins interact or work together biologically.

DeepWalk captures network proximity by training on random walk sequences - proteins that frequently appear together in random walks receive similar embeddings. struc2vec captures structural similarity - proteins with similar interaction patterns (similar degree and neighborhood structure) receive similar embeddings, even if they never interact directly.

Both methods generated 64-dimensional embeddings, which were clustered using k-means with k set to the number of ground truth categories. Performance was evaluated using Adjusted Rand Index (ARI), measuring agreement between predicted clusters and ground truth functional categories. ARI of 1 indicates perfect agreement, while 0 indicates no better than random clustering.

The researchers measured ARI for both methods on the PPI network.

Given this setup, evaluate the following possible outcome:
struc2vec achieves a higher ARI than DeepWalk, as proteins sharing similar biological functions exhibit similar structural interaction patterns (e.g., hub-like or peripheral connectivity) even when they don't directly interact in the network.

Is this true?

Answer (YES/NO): YES